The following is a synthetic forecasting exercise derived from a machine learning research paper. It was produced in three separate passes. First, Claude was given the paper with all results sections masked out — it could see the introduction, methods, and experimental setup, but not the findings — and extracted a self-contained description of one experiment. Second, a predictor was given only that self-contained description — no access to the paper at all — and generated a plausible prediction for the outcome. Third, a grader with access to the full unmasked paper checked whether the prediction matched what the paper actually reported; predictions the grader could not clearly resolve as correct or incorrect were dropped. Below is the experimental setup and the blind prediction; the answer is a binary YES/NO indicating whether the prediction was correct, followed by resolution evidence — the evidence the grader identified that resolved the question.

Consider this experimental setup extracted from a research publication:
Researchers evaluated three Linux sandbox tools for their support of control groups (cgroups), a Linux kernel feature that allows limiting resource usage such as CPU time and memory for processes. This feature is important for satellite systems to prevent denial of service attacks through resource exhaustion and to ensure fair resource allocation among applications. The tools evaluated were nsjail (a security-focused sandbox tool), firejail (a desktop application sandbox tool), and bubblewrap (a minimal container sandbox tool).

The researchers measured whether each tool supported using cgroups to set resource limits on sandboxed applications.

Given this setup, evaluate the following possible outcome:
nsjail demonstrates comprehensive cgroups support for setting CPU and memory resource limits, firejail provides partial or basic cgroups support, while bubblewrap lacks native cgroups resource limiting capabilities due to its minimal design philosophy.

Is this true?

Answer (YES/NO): NO